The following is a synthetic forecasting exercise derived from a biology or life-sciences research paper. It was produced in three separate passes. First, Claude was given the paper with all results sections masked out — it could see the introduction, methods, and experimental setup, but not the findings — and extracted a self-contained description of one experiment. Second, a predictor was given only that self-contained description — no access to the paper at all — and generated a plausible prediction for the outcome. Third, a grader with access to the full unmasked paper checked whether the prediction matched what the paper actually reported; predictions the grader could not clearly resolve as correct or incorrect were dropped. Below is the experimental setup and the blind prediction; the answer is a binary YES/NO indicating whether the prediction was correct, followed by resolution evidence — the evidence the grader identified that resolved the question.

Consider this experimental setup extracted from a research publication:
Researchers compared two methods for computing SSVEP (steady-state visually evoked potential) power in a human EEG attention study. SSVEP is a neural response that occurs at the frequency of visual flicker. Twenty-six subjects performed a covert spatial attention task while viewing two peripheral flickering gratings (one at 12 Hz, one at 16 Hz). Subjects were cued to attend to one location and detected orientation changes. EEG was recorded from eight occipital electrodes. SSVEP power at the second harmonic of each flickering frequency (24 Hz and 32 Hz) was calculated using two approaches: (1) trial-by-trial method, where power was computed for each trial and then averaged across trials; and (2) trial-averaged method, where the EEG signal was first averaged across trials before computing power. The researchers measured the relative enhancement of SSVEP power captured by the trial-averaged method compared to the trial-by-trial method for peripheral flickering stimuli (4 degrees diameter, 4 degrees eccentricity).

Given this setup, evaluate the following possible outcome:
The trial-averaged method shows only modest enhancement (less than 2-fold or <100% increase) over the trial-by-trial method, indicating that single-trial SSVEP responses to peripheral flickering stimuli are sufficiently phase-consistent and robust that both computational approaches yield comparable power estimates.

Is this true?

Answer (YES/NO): NO